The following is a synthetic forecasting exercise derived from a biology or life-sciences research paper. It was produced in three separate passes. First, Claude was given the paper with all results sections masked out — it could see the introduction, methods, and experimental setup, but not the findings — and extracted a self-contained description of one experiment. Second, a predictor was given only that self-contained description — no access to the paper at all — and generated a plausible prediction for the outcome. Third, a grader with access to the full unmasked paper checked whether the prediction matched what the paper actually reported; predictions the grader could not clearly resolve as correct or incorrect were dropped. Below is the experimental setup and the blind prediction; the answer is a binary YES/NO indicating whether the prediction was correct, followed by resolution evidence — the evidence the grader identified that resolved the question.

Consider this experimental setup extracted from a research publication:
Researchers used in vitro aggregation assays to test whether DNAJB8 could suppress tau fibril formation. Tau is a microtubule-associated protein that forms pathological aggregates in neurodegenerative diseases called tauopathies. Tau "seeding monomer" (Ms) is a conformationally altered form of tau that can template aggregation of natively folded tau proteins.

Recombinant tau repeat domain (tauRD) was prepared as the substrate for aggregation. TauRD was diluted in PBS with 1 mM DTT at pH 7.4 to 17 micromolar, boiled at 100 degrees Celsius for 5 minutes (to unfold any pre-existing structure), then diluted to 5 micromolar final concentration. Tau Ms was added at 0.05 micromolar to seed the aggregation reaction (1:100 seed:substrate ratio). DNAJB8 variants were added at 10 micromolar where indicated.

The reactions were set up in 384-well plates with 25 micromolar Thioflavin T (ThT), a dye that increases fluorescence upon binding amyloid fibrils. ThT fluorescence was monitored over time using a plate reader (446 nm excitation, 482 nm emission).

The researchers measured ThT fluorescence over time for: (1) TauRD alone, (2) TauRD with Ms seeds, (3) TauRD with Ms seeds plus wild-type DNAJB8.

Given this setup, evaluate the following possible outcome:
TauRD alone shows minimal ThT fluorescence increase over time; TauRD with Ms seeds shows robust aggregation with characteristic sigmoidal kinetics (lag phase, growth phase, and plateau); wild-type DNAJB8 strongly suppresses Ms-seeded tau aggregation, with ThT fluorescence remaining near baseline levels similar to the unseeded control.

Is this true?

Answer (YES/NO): NO